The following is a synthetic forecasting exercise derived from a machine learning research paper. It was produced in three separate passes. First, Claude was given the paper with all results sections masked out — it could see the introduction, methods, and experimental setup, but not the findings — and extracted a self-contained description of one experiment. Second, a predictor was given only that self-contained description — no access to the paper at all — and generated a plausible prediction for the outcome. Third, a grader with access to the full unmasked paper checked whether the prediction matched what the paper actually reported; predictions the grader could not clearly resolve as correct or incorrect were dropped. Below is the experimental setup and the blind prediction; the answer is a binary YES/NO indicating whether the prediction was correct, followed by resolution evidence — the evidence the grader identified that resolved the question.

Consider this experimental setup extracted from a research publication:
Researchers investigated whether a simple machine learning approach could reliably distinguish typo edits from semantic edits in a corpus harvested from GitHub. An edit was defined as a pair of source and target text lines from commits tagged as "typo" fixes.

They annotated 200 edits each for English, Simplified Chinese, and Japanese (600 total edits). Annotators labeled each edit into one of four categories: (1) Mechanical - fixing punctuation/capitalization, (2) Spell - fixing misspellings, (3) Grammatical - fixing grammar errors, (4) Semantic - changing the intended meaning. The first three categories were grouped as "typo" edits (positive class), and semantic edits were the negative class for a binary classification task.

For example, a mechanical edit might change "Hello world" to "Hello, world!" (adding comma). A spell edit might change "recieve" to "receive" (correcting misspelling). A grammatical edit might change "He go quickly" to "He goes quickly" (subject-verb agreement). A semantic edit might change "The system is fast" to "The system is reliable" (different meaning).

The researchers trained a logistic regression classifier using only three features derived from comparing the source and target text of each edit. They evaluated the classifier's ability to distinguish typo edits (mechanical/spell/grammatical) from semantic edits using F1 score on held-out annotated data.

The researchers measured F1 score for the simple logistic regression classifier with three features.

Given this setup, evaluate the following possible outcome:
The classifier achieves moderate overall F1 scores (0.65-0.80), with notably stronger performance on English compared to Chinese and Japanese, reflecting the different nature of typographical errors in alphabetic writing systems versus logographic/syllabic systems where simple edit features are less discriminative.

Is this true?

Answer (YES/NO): NO